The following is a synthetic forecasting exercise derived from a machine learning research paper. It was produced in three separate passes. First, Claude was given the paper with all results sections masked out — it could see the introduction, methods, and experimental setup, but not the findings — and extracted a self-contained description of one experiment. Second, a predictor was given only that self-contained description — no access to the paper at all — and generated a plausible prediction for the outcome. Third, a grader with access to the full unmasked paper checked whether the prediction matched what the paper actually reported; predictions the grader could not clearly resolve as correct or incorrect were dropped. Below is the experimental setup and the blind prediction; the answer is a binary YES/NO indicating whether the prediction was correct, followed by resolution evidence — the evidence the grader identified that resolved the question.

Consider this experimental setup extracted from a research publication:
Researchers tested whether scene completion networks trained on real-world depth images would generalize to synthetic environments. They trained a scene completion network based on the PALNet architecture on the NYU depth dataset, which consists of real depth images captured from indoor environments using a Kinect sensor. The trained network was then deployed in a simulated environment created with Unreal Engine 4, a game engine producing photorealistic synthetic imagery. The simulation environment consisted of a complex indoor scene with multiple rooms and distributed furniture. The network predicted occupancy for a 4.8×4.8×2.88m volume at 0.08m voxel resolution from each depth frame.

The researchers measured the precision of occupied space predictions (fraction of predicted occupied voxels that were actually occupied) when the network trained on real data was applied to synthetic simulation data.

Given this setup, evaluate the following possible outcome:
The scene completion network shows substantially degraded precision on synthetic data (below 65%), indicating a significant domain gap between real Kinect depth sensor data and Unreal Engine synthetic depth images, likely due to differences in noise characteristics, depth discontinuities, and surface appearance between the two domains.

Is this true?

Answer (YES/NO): NO